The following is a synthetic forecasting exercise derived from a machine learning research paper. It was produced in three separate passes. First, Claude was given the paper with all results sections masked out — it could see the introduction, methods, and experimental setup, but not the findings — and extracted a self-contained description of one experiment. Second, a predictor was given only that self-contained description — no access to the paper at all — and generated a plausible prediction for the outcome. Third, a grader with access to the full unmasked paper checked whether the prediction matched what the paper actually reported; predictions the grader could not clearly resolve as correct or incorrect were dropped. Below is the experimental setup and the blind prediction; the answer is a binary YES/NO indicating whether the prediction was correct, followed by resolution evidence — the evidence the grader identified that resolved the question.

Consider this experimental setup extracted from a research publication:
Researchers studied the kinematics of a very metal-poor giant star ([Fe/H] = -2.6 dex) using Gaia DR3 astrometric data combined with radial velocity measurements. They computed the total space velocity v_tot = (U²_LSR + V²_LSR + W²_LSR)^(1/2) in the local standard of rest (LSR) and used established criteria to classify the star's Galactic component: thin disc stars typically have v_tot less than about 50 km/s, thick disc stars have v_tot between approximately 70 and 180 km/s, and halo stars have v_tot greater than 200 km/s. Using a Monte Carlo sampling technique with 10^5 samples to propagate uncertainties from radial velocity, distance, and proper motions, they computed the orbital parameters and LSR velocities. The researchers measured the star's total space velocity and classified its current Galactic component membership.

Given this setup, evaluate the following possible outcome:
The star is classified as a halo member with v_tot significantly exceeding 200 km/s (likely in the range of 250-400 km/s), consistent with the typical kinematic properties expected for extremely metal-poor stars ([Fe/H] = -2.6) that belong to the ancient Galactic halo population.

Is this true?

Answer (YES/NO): NO